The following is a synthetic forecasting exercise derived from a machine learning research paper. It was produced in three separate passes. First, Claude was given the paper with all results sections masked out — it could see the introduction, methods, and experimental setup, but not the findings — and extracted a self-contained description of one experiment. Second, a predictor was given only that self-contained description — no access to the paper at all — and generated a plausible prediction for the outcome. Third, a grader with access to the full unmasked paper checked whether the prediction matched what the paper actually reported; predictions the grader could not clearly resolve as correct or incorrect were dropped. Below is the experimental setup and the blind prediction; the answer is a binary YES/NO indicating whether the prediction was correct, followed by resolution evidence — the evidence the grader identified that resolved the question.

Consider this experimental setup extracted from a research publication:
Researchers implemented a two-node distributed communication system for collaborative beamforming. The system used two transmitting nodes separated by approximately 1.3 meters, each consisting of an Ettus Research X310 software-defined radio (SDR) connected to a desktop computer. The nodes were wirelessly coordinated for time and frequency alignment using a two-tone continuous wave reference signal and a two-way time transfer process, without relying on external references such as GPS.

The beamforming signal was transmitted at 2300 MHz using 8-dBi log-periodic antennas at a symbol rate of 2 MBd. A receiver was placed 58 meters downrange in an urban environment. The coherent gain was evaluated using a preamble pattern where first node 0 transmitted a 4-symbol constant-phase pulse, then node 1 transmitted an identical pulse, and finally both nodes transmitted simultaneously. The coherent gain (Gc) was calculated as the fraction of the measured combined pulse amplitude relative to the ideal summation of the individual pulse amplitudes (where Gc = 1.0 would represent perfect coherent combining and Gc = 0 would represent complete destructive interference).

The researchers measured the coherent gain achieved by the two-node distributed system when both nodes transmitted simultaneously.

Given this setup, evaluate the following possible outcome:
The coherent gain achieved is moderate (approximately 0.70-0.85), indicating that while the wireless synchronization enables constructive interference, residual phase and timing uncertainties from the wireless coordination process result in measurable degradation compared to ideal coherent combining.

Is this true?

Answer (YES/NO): NO